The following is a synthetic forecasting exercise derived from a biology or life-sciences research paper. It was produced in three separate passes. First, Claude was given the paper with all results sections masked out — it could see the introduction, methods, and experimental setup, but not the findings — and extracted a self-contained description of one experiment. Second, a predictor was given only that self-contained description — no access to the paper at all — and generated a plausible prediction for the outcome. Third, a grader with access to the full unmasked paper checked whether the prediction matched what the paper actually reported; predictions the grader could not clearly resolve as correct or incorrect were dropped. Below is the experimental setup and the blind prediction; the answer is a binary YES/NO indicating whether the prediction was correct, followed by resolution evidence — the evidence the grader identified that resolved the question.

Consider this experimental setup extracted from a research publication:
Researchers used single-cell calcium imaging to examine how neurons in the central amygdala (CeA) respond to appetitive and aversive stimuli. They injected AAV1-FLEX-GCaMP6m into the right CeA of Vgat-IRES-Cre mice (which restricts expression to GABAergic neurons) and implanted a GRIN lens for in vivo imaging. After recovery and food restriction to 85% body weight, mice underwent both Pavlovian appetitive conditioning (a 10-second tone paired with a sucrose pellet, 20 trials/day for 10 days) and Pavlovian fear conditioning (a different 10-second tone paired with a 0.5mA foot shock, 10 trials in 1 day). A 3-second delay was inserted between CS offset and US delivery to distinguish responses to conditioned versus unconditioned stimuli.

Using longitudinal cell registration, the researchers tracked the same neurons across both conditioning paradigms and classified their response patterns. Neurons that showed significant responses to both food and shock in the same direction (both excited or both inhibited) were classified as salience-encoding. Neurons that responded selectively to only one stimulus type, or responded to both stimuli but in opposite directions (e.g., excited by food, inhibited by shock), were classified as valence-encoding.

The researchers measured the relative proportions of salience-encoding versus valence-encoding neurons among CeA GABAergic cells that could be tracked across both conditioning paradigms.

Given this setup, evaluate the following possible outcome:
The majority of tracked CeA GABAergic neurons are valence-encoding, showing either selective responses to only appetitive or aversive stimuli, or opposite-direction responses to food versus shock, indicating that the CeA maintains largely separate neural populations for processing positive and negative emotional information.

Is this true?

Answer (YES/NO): YES